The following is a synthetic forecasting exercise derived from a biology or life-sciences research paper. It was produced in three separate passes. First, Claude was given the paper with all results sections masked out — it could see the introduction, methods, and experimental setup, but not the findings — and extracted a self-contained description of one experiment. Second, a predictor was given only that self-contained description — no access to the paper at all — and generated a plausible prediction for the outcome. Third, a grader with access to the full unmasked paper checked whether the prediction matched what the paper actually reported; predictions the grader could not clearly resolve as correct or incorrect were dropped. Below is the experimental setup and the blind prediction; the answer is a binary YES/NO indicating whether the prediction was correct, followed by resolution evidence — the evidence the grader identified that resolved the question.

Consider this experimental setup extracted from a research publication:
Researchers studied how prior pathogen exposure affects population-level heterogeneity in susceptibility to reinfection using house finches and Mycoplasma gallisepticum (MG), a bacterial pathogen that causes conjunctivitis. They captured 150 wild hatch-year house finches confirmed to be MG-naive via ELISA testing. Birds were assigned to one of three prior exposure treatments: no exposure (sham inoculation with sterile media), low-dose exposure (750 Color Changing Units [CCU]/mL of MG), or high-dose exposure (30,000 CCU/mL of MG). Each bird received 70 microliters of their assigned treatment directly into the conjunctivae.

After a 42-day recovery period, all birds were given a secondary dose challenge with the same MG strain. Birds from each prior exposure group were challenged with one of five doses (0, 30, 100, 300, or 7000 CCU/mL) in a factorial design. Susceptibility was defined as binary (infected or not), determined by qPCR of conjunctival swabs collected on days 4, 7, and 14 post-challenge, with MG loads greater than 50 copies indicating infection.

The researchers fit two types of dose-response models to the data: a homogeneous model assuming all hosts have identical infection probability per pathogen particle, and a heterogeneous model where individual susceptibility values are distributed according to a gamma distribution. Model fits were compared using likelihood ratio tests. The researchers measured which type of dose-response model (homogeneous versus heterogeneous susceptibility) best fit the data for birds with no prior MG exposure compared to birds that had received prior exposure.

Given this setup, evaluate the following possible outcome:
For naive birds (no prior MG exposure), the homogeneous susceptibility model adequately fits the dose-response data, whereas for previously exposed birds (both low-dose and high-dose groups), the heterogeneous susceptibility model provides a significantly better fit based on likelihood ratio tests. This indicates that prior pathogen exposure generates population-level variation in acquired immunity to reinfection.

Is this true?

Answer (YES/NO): YES